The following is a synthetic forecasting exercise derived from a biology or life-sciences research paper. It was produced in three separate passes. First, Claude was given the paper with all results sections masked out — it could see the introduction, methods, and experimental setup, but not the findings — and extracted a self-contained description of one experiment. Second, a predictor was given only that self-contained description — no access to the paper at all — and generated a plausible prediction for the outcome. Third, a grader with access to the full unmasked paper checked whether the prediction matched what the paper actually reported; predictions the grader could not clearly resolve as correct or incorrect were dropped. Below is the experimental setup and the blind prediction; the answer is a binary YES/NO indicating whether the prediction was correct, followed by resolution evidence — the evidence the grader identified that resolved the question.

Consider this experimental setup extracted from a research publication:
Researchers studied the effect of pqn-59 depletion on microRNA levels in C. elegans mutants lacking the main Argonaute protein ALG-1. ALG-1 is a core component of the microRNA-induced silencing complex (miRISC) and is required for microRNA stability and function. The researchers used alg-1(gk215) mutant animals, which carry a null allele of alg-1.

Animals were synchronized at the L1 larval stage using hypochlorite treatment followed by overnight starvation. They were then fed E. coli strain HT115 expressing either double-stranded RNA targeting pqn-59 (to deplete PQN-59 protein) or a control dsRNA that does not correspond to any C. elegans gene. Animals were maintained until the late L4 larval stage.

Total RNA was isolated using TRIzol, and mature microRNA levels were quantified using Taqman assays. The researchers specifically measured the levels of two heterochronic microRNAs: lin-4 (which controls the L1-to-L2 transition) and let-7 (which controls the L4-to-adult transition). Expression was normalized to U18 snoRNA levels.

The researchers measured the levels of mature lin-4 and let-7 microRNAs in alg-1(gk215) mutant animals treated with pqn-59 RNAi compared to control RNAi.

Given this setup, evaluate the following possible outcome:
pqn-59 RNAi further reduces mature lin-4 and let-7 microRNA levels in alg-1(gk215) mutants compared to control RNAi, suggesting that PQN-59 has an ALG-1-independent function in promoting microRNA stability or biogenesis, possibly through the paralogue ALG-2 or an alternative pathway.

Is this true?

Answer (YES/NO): NO